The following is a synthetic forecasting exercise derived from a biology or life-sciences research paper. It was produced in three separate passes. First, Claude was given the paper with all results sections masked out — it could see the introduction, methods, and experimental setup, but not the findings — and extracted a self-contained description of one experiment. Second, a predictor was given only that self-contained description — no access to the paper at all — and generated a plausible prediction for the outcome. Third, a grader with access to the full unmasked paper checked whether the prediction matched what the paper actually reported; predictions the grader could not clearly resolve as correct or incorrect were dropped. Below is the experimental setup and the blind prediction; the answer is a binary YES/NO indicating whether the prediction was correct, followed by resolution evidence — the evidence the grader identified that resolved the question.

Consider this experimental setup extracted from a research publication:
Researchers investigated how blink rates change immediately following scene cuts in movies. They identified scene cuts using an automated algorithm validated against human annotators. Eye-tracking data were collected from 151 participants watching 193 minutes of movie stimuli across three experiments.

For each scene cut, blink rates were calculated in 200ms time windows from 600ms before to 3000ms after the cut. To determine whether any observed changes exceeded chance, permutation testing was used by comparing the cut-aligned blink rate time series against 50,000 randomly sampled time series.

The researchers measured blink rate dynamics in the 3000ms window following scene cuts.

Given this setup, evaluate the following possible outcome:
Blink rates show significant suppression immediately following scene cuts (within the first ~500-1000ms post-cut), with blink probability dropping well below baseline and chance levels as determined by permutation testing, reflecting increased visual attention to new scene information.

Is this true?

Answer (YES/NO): YES